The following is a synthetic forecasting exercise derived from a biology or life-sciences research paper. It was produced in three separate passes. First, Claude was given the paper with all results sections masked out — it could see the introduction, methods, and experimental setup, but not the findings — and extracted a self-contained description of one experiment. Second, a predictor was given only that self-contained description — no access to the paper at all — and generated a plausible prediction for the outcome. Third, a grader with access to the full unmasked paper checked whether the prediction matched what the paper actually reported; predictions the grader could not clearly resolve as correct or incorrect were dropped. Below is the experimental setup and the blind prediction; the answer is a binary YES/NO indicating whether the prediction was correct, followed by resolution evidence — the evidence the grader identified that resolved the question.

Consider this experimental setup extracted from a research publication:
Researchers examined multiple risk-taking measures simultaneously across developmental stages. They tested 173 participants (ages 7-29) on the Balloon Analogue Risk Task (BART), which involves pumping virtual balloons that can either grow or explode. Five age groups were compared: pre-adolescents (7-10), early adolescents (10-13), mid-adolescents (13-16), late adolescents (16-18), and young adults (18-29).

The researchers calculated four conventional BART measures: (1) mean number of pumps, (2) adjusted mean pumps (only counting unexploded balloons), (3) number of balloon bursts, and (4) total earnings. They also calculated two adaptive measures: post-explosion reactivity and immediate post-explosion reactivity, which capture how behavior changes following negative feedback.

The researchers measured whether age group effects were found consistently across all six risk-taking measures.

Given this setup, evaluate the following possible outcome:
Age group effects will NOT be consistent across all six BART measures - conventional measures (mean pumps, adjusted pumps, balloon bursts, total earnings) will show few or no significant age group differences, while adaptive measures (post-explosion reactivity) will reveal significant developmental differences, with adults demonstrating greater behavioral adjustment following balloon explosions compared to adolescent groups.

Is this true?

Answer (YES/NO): NO